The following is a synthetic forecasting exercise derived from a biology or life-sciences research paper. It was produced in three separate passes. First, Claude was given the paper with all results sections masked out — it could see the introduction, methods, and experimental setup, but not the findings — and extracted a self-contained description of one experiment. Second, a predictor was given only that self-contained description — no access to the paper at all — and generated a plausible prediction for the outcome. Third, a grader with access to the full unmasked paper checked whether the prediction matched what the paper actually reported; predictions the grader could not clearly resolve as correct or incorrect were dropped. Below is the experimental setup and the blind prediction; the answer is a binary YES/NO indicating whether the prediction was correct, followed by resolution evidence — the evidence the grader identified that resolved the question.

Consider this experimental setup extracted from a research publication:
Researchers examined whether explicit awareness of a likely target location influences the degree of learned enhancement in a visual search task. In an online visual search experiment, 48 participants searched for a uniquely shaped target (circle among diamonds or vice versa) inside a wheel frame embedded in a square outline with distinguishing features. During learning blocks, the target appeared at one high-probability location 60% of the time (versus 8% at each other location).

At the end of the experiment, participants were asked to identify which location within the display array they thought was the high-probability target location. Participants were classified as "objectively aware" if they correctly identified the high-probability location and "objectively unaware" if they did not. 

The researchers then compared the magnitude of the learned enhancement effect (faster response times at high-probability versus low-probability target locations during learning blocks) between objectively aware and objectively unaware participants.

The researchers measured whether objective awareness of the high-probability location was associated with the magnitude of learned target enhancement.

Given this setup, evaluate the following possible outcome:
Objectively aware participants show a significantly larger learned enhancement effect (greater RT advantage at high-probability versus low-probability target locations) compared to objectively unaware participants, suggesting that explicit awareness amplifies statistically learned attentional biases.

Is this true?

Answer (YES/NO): NO